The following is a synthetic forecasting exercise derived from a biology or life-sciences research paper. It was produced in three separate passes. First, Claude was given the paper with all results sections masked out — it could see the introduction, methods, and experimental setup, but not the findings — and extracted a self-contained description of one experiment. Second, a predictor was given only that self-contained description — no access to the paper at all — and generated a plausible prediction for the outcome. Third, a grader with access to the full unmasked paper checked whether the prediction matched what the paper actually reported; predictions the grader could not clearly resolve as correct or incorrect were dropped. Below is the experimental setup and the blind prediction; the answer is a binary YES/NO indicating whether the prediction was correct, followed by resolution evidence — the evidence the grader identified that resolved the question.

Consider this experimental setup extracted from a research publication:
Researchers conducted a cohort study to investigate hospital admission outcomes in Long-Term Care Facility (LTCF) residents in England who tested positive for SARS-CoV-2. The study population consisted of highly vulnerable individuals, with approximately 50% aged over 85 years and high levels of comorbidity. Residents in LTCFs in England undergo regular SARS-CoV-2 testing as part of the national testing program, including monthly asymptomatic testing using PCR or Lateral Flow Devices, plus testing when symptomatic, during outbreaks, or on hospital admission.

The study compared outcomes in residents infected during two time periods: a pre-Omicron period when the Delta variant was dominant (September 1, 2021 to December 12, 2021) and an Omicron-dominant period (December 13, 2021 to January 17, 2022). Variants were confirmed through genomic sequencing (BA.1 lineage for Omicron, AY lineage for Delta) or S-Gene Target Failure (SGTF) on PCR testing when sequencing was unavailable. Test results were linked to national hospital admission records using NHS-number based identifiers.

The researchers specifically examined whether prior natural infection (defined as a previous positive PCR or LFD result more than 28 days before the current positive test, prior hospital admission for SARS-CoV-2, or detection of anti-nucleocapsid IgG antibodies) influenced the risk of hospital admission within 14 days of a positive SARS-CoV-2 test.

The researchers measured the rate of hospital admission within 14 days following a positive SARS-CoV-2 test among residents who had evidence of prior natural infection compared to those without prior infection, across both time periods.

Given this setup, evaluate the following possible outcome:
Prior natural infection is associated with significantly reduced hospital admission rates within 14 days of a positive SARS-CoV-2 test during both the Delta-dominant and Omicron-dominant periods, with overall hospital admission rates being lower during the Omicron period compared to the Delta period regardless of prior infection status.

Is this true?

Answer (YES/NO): YES